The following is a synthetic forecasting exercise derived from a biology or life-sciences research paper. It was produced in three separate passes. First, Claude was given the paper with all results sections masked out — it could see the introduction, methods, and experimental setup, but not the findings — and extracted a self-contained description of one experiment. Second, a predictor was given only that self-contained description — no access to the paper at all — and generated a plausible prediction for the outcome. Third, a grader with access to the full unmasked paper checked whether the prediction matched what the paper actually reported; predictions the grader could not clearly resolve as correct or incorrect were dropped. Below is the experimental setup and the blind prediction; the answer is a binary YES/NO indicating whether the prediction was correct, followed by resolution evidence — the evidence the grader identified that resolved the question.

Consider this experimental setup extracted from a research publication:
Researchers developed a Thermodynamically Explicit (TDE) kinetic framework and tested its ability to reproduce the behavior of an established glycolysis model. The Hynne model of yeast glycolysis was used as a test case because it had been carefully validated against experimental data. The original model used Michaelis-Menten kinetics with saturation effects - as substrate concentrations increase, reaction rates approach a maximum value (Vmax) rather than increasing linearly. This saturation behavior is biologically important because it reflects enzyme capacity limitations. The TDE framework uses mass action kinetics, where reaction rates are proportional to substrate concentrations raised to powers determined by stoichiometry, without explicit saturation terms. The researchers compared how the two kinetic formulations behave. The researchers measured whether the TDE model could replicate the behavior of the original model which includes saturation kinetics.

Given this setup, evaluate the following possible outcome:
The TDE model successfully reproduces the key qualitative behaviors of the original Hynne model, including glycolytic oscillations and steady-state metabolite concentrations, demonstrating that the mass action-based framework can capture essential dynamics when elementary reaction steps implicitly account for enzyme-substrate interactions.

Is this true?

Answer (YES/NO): NO